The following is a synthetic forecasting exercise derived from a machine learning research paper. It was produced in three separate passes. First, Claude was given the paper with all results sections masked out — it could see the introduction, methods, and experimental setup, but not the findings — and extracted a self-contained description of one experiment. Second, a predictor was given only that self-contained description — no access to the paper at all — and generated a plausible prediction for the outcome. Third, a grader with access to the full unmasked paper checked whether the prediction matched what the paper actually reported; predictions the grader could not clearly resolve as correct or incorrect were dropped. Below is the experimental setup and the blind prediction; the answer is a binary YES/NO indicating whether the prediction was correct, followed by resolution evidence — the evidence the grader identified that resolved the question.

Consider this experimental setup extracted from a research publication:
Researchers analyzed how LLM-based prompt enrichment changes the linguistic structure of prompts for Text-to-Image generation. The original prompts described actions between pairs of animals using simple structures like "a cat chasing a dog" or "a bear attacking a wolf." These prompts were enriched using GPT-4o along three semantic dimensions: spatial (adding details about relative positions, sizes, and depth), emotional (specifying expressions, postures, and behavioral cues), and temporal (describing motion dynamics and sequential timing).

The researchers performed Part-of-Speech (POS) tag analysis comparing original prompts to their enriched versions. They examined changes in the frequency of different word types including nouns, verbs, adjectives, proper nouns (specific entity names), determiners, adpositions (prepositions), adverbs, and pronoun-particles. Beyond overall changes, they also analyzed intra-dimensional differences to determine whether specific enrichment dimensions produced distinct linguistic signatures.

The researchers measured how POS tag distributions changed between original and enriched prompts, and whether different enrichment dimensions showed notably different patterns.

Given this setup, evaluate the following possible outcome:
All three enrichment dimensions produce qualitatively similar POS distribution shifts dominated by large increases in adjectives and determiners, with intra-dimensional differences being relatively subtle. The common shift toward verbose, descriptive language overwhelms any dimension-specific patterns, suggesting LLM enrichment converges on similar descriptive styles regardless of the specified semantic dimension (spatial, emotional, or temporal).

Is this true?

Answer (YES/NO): NO